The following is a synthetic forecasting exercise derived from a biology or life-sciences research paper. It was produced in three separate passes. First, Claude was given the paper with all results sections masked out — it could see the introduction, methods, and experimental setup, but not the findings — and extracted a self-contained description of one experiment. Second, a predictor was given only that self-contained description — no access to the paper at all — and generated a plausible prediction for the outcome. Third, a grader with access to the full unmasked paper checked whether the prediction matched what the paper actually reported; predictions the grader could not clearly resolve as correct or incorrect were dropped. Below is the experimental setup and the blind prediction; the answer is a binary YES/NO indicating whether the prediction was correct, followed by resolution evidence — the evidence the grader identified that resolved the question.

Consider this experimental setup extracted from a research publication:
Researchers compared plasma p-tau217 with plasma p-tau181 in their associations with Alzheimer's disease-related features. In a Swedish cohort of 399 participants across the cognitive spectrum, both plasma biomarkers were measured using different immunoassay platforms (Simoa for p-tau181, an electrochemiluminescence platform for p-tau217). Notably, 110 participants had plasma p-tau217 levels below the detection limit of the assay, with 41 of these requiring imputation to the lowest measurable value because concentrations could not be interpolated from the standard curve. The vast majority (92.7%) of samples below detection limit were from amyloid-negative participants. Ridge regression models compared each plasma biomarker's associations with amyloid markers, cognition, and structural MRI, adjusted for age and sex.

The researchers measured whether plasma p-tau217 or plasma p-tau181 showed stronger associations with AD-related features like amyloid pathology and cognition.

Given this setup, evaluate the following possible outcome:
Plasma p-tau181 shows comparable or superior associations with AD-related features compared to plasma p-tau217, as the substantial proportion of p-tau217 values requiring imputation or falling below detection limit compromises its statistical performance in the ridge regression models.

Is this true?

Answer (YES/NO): NO